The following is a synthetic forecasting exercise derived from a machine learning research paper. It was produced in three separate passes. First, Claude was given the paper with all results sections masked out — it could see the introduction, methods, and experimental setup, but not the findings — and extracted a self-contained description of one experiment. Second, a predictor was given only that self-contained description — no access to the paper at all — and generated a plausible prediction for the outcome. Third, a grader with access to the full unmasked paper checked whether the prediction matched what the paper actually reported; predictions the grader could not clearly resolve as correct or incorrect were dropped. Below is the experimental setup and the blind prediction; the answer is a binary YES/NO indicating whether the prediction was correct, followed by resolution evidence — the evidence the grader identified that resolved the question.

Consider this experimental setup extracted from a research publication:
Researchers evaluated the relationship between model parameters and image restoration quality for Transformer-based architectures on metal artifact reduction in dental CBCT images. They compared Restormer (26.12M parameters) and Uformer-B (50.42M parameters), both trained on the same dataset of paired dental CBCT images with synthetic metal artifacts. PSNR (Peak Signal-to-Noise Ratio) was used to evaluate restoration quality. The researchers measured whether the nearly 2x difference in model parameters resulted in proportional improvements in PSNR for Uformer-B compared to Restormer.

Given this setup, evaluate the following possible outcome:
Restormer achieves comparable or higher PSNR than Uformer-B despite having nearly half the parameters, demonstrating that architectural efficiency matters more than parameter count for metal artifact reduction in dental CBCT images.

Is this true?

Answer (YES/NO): NO